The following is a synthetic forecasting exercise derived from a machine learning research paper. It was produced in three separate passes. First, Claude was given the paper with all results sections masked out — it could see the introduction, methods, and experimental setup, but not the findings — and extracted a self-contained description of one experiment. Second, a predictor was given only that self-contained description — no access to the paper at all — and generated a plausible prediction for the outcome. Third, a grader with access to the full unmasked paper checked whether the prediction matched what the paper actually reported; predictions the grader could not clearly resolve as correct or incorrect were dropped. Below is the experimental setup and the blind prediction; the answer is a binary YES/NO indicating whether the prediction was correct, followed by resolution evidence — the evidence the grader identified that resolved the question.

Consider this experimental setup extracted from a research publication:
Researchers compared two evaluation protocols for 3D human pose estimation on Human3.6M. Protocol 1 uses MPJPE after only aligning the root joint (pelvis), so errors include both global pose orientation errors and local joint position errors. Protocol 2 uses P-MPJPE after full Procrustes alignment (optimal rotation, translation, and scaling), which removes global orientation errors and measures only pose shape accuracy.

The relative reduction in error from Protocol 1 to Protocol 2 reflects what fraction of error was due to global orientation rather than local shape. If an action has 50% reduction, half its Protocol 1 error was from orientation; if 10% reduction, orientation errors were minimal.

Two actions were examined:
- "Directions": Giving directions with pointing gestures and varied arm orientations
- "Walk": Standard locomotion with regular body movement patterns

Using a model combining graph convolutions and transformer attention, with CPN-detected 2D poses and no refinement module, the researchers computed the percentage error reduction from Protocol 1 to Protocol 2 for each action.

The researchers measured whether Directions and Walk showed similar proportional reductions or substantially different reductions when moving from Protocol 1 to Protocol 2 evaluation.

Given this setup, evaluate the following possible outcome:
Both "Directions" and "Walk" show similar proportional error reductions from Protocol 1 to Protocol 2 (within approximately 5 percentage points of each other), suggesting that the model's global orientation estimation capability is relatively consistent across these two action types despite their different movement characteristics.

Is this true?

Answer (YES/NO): YES